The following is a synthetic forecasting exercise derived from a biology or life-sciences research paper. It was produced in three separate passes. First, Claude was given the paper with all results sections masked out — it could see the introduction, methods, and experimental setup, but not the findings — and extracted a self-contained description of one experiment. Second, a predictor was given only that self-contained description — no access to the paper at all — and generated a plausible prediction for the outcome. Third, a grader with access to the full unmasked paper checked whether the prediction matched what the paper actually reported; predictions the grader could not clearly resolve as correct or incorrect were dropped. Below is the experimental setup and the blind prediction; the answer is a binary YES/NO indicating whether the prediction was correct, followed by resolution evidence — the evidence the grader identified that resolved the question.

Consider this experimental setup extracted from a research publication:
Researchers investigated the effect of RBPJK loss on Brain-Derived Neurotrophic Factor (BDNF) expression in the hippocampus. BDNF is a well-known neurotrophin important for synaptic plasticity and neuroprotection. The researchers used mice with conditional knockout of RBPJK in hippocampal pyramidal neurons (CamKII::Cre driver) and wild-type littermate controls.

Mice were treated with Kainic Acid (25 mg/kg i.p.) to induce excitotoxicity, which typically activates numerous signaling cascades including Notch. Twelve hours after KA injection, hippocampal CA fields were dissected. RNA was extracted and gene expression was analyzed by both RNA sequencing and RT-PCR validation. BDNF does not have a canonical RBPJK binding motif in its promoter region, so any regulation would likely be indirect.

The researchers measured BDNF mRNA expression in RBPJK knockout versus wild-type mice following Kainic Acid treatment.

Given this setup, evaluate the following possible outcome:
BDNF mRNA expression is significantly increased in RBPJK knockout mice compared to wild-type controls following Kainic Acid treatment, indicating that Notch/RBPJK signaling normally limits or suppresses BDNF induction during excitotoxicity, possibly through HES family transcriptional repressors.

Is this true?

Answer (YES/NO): NO